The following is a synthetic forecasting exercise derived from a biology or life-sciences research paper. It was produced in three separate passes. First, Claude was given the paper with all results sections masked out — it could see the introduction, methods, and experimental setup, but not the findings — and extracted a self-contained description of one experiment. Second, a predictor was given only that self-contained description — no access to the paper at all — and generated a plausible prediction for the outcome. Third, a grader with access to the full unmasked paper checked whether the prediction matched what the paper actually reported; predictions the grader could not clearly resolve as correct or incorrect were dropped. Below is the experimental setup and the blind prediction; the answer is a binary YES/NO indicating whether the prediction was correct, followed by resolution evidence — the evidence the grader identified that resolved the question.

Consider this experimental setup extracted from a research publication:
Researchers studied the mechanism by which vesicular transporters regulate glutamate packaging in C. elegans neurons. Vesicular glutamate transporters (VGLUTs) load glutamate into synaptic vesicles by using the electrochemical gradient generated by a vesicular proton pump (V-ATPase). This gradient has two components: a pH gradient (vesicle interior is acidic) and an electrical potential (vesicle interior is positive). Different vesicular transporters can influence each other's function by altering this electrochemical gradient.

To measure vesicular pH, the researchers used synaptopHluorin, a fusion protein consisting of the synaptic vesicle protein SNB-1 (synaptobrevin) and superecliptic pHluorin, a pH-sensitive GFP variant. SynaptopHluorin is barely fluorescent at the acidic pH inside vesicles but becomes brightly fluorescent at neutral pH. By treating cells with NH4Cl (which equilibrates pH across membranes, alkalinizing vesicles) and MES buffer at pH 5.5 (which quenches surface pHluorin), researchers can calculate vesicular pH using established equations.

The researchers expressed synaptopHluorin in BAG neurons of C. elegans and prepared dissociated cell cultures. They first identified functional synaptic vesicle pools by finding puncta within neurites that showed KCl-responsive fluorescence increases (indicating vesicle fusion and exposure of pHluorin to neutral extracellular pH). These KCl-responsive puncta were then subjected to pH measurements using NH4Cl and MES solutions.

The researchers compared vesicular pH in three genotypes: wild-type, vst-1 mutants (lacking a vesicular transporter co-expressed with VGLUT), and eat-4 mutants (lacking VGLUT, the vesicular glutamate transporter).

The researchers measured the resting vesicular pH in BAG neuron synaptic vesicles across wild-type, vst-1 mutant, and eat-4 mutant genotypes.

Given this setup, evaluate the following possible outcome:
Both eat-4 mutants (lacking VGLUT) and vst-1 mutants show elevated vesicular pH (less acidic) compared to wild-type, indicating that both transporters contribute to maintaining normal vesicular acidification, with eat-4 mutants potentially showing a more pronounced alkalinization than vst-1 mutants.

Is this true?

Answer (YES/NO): NO